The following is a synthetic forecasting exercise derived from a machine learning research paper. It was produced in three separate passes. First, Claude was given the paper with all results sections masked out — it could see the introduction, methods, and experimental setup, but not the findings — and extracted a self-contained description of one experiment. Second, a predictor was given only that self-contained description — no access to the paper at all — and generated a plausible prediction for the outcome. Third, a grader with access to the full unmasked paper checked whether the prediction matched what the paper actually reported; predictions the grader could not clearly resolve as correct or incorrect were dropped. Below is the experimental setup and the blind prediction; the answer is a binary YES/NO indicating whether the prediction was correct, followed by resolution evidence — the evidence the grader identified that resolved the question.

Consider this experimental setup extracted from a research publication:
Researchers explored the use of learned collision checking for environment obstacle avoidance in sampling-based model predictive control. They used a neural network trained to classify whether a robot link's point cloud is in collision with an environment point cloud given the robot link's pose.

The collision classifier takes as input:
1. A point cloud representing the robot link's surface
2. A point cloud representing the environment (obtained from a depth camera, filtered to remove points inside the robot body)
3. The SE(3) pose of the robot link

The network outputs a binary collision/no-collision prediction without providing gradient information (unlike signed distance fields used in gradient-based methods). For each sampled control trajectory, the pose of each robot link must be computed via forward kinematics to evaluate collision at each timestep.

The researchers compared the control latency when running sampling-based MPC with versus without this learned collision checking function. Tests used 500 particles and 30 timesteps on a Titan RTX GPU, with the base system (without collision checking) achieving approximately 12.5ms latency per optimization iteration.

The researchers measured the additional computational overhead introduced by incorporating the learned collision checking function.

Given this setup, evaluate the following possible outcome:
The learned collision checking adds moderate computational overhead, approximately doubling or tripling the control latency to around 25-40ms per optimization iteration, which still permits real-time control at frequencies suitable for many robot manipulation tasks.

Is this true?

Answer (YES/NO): YES